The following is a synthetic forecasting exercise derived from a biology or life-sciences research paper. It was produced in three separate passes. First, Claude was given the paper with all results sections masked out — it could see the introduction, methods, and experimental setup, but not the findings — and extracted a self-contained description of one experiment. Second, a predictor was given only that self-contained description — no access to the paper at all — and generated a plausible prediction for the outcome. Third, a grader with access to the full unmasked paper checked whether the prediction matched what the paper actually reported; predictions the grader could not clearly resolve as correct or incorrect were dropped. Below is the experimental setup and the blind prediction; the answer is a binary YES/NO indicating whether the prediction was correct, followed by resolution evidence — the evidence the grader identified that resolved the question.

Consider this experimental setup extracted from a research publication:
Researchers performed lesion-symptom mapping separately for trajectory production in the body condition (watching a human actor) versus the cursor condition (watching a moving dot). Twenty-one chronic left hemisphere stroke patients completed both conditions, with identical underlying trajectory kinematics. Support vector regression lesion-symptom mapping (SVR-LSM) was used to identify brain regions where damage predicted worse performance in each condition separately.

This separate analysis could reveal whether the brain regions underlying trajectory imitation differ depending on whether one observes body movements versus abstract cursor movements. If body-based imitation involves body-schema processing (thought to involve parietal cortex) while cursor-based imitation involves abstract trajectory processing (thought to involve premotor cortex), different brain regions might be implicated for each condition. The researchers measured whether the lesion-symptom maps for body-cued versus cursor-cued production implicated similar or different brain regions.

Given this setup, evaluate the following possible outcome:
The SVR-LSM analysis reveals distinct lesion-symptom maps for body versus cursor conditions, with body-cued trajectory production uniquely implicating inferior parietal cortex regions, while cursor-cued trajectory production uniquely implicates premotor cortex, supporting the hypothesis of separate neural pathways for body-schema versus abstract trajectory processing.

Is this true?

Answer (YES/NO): NO